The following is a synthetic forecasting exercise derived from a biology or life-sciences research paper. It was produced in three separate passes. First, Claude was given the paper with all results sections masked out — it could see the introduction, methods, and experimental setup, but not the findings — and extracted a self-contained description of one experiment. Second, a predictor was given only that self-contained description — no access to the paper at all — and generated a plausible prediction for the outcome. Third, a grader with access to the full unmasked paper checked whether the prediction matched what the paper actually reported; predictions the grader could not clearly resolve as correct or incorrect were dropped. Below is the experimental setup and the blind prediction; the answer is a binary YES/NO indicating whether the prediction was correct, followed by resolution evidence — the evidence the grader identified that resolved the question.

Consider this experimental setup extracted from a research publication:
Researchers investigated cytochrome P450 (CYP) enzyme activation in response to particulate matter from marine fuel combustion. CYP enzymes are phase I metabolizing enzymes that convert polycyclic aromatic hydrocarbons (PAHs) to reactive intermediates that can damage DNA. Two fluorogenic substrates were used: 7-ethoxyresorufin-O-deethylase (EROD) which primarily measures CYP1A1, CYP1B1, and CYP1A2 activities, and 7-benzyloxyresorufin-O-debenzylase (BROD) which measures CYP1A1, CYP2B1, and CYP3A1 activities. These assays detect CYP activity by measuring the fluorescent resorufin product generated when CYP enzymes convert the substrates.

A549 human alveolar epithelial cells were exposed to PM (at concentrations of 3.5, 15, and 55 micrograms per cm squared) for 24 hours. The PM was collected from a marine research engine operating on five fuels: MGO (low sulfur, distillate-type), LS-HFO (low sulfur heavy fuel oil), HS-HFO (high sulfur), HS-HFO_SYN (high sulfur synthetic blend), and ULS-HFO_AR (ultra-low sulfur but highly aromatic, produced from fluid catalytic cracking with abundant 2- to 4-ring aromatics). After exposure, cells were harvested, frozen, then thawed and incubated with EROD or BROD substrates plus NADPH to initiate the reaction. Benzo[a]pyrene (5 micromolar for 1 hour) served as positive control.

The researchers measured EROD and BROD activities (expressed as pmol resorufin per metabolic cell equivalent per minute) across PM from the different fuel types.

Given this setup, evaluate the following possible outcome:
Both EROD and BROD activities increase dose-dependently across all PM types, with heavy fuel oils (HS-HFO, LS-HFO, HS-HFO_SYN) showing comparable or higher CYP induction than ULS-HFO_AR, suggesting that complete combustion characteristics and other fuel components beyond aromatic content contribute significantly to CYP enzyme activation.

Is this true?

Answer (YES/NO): NO